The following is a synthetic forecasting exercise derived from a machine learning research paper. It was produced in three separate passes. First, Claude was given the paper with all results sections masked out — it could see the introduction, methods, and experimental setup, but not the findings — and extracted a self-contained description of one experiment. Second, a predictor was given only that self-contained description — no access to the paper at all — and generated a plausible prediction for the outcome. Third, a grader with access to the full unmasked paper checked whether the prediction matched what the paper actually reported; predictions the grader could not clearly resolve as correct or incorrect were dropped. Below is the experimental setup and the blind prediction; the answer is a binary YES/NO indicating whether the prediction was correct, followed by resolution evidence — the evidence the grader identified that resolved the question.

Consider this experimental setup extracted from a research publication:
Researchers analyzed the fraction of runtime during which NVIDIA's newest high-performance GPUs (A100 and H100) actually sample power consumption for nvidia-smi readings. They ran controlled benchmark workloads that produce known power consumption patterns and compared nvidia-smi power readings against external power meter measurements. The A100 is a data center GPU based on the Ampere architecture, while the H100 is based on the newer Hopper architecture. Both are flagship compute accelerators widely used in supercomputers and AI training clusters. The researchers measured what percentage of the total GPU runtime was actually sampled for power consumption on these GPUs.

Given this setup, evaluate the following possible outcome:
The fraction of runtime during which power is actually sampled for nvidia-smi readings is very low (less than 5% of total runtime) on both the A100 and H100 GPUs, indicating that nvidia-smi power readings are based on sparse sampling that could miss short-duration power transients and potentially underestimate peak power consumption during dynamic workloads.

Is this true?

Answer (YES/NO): NO